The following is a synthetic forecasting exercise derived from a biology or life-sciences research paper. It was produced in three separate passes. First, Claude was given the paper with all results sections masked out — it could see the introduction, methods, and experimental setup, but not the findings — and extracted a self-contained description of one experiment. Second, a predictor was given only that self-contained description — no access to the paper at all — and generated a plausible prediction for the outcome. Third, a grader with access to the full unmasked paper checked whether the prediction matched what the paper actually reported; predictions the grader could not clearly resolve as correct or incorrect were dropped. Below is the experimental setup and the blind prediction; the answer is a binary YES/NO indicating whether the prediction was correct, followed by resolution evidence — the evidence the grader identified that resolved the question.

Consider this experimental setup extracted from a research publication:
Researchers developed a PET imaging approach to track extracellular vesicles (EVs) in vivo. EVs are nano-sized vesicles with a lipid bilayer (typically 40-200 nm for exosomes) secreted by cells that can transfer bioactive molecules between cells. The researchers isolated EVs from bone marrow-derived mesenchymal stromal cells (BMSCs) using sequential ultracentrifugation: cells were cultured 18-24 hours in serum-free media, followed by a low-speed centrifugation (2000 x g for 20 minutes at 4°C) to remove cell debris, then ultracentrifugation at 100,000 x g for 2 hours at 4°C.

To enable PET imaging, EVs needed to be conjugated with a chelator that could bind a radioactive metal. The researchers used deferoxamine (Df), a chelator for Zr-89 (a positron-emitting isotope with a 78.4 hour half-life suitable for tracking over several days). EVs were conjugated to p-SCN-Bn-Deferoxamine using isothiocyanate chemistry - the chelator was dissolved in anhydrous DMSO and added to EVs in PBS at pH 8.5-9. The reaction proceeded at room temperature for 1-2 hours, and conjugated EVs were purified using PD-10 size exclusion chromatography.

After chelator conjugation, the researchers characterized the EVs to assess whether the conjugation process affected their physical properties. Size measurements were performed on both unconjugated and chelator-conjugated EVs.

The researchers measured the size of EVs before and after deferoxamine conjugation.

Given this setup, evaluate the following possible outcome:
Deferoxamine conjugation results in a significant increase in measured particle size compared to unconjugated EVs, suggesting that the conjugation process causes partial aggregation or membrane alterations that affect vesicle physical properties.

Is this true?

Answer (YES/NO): NO